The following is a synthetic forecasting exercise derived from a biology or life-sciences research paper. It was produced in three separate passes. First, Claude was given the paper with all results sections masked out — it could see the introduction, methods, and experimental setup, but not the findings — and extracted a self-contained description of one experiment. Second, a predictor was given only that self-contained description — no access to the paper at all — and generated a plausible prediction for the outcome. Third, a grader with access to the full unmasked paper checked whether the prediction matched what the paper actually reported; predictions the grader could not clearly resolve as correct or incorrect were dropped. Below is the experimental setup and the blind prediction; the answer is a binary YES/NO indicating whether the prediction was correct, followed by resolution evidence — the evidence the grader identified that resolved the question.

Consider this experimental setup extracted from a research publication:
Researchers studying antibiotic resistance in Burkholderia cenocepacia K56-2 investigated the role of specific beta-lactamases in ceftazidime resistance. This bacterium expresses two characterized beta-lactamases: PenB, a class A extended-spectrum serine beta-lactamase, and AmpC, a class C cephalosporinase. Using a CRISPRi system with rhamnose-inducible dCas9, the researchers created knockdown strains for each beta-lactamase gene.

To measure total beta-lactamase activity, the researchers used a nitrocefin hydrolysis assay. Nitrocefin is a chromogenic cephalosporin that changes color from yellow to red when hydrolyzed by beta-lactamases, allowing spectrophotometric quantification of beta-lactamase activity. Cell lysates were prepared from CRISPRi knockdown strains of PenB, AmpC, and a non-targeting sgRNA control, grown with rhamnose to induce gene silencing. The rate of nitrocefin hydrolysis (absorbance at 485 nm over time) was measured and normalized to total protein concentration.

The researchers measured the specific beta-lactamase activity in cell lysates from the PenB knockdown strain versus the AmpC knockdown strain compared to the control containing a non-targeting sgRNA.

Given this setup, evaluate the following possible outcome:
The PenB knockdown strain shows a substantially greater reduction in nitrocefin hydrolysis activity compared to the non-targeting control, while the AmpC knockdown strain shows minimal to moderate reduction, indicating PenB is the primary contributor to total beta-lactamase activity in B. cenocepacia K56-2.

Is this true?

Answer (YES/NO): NO